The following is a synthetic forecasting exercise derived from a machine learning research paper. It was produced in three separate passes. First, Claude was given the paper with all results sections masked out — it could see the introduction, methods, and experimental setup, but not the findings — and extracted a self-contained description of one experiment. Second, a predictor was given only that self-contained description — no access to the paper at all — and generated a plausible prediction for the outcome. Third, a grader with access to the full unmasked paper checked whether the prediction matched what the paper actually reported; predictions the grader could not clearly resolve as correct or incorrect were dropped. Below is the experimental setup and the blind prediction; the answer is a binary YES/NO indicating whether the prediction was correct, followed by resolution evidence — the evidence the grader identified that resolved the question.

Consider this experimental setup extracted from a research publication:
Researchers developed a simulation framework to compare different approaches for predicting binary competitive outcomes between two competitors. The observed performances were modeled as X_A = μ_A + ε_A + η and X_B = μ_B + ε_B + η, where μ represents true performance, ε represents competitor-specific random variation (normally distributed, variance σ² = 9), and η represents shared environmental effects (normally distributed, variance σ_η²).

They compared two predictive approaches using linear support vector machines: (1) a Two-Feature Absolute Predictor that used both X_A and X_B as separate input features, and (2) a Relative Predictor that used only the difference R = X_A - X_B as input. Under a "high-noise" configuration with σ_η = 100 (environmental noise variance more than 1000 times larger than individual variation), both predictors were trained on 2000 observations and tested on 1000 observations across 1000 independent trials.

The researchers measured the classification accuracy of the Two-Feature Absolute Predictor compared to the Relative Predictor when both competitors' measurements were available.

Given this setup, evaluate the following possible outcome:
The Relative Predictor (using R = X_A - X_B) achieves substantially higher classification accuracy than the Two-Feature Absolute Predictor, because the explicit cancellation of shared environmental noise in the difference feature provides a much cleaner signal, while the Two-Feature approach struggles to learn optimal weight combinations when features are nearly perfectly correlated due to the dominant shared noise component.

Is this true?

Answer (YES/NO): NO